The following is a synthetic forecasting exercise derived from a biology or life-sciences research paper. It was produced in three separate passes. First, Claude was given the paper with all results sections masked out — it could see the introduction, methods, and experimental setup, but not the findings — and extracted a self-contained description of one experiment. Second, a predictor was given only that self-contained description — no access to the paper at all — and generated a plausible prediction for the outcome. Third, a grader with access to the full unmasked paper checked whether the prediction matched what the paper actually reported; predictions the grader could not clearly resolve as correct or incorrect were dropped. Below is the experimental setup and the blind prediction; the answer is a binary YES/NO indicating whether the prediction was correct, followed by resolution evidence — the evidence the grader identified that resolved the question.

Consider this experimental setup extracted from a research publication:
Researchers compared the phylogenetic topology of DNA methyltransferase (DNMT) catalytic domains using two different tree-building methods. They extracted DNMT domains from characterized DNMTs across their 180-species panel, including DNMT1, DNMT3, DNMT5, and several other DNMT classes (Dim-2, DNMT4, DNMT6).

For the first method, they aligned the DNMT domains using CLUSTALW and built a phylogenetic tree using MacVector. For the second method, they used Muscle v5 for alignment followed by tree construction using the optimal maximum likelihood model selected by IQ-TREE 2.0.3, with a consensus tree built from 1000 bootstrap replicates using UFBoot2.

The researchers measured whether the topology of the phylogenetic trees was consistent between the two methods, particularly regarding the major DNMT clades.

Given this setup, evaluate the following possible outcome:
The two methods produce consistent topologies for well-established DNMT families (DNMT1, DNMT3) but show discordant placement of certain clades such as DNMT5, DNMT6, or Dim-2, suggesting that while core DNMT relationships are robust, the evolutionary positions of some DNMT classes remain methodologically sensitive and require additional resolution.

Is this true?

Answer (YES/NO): NO